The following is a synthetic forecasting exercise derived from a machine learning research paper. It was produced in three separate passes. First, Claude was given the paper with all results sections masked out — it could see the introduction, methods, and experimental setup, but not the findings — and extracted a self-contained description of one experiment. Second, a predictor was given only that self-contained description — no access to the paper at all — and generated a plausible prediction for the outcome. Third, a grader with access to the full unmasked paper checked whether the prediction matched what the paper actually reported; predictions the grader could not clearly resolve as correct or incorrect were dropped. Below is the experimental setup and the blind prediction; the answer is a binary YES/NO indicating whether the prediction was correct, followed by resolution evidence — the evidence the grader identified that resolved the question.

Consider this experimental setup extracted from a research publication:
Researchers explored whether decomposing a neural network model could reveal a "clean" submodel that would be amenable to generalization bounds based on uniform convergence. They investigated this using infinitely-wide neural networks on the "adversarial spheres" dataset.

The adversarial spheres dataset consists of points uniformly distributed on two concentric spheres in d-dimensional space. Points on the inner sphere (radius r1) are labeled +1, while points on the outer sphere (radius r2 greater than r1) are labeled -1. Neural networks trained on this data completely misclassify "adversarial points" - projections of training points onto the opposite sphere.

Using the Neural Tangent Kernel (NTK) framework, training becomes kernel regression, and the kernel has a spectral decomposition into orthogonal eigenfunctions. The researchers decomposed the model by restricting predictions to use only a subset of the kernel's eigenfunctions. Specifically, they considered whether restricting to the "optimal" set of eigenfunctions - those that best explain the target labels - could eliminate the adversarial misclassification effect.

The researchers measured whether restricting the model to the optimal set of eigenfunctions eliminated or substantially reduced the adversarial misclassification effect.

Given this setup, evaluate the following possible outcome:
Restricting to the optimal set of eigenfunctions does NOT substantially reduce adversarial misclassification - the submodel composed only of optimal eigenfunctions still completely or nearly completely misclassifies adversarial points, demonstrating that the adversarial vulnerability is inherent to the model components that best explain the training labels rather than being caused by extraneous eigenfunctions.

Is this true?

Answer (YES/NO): YES